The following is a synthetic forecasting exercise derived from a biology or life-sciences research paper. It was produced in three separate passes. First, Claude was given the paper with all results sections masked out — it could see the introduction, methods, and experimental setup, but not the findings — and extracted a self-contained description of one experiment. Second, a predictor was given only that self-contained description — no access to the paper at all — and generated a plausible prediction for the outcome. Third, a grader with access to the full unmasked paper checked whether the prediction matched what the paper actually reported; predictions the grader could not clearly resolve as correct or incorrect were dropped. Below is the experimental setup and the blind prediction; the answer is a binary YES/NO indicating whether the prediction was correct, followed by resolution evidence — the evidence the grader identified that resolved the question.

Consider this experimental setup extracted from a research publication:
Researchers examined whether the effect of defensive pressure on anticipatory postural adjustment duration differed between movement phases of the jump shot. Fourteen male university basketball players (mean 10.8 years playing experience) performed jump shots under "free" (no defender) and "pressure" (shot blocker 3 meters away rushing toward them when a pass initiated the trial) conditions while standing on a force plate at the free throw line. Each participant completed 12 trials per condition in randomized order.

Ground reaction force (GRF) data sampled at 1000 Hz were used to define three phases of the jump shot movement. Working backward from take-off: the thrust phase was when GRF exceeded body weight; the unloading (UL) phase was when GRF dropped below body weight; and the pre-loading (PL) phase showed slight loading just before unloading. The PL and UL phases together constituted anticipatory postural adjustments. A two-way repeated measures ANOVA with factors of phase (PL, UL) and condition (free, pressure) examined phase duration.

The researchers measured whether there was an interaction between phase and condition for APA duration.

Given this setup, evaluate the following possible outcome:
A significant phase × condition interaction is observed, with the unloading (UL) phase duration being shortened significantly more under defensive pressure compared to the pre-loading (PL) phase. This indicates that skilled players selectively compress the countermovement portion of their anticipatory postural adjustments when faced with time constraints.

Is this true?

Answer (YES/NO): NO